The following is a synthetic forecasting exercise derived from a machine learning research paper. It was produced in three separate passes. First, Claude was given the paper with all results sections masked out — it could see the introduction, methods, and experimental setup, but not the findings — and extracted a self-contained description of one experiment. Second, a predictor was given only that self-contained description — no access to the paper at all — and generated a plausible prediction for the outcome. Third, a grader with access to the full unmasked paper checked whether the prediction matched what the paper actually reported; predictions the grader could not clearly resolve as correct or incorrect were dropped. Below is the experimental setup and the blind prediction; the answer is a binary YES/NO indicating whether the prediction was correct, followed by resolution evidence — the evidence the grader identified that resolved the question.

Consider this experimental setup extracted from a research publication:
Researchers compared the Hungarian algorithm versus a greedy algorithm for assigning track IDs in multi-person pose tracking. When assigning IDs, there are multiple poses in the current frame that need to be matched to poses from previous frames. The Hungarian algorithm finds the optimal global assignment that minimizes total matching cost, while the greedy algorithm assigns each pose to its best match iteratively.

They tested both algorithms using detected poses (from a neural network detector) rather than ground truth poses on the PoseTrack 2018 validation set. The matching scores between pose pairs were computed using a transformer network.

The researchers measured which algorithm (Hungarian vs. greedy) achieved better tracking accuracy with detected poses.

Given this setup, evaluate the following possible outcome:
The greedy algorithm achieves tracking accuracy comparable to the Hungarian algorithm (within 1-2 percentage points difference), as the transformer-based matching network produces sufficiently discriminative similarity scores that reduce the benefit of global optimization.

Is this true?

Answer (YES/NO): NO